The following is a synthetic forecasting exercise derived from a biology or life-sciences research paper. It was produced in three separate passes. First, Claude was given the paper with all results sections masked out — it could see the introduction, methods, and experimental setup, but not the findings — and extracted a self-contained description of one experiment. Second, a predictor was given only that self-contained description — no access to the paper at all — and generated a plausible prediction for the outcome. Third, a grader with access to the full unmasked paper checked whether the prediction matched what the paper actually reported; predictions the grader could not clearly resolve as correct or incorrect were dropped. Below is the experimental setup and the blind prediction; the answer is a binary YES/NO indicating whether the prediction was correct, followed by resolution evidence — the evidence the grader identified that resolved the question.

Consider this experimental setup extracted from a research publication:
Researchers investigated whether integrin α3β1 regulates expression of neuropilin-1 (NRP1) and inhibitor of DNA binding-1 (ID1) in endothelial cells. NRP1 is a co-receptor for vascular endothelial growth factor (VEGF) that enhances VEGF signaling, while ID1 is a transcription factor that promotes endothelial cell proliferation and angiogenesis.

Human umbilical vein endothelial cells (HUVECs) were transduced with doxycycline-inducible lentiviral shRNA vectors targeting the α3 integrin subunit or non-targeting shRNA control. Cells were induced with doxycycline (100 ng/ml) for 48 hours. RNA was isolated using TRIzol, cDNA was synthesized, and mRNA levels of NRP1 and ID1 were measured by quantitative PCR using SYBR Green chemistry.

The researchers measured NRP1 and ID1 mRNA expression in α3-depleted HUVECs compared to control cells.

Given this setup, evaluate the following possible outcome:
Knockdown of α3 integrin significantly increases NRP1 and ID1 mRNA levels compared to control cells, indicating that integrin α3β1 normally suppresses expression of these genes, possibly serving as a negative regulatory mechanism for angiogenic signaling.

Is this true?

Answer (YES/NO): NO